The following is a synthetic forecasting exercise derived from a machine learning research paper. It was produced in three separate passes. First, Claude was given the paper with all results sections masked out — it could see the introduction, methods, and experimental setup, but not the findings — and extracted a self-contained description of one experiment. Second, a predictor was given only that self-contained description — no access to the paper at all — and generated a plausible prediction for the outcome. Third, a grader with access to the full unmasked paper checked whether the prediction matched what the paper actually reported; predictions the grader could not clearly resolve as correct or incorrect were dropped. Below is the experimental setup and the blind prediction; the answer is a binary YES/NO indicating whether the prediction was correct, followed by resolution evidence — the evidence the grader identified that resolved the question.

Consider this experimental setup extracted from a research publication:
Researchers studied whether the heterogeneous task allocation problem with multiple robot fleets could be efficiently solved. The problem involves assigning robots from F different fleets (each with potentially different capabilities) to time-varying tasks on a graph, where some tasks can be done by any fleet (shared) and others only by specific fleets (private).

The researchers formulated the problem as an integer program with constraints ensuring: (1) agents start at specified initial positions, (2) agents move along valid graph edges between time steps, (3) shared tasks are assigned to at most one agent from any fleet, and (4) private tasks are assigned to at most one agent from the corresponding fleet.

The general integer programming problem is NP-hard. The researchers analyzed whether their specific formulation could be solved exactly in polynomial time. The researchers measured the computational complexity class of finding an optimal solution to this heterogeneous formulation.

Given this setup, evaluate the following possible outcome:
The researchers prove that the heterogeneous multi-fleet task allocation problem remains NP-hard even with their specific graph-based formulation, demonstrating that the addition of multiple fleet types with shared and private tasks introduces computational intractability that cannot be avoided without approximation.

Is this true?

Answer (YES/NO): NO